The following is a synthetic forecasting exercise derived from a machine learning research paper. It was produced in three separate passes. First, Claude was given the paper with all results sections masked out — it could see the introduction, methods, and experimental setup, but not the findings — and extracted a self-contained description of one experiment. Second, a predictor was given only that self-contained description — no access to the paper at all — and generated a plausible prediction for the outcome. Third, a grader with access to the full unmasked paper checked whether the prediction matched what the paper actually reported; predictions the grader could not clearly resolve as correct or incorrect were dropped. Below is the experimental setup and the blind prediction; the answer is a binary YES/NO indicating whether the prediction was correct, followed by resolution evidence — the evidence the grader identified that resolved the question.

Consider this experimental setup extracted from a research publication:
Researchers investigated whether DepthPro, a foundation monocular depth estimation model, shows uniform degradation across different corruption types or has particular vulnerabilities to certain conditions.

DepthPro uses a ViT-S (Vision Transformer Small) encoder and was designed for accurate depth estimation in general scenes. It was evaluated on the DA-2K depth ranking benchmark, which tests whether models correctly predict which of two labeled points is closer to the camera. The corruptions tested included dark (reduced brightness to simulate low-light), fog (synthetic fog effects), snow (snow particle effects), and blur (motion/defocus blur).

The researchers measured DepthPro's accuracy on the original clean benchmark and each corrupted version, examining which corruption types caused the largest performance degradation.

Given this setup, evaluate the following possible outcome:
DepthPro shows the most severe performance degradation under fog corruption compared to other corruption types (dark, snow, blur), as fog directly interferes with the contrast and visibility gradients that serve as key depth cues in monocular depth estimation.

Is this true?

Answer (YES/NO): NO